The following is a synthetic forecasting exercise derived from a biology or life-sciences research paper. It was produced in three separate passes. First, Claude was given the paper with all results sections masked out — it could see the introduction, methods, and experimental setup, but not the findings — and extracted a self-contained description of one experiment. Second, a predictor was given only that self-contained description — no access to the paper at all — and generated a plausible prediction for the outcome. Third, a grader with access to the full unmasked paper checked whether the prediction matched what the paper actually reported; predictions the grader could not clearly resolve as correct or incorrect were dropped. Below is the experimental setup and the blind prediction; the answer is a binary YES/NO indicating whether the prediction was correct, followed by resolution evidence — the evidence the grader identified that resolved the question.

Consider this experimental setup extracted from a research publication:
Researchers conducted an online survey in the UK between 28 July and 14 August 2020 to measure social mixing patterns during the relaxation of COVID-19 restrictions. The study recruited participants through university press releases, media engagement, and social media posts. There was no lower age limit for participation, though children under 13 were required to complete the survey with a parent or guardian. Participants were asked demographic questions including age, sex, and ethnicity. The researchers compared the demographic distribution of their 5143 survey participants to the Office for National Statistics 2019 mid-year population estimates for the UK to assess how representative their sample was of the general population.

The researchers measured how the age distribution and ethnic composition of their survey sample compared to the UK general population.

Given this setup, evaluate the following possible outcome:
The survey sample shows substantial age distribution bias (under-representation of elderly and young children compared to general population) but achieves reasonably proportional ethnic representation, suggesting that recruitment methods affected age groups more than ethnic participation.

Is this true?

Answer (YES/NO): NO